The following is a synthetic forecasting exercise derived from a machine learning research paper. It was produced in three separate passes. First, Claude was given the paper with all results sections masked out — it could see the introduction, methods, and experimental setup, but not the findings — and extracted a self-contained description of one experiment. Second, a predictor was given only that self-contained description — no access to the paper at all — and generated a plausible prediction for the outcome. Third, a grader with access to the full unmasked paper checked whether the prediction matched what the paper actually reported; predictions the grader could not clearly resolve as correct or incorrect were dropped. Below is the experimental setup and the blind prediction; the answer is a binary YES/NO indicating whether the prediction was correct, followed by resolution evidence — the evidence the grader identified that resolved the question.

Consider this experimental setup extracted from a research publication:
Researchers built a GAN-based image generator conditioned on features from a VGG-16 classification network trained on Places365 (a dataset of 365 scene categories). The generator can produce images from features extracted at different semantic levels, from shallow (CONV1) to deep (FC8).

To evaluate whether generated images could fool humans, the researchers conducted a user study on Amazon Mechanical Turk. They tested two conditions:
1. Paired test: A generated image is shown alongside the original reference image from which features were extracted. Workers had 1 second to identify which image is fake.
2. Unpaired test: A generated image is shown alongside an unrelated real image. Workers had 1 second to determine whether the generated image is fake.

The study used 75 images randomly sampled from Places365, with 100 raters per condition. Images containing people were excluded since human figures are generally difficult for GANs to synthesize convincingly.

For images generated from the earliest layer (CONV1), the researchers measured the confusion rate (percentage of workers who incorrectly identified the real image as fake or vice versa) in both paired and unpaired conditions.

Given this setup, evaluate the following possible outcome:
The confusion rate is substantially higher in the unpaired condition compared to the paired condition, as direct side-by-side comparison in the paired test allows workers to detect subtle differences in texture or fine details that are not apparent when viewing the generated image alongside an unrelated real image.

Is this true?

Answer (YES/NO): NO